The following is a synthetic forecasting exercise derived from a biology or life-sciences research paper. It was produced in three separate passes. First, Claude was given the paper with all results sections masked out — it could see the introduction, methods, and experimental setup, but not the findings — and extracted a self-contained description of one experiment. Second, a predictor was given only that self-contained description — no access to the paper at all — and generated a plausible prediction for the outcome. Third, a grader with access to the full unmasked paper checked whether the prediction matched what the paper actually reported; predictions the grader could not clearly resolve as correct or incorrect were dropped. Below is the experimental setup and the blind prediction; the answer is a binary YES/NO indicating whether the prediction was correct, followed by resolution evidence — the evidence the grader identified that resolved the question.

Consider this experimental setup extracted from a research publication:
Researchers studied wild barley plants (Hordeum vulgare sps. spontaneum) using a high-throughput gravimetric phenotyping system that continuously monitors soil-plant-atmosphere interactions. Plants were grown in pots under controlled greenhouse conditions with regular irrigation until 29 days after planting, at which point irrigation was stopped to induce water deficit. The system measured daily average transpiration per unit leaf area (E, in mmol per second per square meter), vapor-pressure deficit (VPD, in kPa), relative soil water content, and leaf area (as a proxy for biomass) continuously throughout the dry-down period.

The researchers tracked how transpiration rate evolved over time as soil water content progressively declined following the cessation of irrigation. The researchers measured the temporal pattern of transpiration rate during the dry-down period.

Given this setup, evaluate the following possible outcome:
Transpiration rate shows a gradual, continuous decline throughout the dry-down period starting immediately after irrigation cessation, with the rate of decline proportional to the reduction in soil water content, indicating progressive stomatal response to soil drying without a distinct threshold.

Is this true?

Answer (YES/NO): NO